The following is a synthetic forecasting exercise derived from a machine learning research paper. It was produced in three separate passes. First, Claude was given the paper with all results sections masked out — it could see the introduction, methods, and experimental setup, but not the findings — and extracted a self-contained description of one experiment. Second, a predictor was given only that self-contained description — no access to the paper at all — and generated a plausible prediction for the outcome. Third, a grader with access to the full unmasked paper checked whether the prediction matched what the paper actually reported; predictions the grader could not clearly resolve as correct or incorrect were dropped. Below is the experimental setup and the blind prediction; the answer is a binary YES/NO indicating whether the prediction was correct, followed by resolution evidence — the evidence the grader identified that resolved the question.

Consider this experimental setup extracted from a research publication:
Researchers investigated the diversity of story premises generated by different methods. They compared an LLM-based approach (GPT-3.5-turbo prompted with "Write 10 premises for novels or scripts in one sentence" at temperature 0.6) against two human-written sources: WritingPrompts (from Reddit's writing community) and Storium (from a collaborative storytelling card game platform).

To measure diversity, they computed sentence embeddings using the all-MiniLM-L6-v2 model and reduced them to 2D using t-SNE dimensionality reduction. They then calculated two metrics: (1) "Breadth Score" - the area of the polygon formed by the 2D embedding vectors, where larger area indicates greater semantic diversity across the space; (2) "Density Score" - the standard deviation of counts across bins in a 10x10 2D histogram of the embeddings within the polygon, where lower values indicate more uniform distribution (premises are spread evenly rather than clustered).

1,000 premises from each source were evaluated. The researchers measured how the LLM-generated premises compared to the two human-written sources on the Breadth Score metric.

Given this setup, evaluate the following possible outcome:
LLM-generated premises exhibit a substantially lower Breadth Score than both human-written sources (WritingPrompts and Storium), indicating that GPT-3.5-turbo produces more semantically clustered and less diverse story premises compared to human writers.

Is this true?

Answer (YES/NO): NO